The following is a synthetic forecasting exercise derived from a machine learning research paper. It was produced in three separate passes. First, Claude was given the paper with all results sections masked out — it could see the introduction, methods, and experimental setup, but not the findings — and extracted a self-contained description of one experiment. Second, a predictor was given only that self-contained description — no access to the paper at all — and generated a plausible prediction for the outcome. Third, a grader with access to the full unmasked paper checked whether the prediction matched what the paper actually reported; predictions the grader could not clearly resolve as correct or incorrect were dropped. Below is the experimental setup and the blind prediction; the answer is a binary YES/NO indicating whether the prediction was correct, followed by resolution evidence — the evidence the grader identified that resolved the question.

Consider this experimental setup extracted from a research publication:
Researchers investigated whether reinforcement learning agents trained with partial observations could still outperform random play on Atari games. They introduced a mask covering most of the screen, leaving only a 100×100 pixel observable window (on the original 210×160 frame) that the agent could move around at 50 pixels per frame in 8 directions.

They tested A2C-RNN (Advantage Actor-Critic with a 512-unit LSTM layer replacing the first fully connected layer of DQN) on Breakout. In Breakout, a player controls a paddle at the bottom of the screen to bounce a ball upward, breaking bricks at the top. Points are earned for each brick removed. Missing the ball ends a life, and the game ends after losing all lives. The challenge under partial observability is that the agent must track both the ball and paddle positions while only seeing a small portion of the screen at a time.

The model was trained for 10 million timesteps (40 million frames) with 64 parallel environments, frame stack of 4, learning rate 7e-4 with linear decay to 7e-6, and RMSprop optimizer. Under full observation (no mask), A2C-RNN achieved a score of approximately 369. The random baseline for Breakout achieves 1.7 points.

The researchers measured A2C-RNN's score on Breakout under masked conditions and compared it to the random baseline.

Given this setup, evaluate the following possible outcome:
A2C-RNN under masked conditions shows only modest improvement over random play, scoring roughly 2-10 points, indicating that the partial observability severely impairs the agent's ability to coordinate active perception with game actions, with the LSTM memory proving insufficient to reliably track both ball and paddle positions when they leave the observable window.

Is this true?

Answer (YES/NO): NO